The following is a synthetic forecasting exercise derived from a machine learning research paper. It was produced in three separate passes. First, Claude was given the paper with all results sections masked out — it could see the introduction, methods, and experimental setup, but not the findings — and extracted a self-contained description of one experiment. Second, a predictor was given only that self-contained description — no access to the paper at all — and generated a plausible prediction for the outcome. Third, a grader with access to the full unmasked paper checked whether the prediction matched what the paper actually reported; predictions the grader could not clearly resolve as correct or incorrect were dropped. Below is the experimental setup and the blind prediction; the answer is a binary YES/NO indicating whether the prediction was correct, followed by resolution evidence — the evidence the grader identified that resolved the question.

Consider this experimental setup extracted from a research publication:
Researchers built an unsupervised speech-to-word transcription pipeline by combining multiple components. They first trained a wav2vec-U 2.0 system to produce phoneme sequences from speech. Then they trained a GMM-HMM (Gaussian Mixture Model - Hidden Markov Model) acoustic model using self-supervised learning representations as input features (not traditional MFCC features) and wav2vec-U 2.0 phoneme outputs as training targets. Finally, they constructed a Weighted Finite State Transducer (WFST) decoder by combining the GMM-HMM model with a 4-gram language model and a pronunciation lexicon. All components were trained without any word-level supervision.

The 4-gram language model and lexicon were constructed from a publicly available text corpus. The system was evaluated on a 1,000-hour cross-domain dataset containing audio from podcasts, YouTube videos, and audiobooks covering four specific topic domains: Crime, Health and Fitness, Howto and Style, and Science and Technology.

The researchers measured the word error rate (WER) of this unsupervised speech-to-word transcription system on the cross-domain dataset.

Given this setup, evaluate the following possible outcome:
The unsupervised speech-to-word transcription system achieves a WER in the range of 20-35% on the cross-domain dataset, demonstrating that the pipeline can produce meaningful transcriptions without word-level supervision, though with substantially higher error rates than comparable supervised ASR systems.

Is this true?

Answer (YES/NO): YES